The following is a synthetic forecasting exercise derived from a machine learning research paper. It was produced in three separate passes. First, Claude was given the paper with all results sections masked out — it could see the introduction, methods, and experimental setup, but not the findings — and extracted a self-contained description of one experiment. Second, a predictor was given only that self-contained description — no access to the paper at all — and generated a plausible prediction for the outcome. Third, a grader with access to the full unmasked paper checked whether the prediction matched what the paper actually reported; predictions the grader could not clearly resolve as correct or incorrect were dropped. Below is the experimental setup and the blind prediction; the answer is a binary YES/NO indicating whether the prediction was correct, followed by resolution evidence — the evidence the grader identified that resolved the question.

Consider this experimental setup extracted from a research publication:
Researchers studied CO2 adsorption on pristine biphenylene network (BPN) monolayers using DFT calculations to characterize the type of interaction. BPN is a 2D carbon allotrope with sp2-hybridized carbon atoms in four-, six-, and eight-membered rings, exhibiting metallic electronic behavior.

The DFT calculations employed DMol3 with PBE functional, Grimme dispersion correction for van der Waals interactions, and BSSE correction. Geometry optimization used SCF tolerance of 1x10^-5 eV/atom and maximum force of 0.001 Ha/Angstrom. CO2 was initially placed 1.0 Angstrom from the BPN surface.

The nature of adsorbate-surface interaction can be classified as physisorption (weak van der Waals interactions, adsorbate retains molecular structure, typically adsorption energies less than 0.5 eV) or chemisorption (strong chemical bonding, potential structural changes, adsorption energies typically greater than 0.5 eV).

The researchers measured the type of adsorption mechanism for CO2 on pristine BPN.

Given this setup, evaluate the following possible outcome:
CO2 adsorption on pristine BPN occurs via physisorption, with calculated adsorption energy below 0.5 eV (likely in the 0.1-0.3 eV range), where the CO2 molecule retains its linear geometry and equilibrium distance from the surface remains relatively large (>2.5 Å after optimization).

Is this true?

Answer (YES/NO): YES